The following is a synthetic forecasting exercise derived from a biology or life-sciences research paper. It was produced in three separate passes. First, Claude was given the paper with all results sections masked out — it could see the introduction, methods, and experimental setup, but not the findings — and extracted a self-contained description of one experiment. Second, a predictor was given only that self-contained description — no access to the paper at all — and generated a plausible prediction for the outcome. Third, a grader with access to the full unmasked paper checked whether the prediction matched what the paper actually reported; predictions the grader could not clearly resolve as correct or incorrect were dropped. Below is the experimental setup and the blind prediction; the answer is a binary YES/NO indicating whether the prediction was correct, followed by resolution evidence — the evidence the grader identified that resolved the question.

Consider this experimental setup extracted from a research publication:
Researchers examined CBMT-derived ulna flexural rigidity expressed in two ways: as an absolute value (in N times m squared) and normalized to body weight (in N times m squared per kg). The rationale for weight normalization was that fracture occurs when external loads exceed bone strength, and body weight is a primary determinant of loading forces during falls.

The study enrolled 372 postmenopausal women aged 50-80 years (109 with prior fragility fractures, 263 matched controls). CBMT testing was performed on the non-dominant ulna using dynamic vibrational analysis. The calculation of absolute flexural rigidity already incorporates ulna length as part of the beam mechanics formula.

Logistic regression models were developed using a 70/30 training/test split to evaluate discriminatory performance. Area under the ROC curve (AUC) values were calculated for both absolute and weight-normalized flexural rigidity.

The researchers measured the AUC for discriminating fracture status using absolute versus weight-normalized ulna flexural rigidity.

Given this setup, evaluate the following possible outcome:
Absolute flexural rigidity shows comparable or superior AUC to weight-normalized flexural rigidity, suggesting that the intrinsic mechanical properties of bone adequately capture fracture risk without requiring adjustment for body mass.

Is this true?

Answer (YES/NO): NO